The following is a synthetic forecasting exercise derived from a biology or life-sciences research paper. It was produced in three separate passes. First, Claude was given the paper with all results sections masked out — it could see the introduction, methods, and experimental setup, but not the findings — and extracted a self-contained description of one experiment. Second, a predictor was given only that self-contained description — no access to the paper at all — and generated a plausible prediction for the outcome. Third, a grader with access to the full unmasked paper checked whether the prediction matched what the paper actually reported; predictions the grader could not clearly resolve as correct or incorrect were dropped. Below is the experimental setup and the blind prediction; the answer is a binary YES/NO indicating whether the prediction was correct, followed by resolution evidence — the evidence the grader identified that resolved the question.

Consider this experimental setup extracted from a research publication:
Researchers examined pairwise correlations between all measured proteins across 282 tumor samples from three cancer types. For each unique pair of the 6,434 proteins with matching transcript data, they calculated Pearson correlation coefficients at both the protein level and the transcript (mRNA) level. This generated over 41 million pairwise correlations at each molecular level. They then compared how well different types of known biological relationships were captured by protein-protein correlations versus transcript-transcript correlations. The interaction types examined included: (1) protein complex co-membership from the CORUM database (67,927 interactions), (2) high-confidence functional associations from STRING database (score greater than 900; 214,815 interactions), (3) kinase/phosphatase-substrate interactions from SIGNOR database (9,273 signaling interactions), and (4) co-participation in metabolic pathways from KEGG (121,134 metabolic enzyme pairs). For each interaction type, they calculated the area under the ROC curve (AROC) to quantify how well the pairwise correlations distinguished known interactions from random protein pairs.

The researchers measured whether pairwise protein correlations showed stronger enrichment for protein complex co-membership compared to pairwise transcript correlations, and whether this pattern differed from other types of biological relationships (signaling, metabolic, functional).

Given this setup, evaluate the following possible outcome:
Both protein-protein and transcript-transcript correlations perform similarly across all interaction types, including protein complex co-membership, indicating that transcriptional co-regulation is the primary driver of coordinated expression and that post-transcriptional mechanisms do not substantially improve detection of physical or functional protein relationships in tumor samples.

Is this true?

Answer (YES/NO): NO